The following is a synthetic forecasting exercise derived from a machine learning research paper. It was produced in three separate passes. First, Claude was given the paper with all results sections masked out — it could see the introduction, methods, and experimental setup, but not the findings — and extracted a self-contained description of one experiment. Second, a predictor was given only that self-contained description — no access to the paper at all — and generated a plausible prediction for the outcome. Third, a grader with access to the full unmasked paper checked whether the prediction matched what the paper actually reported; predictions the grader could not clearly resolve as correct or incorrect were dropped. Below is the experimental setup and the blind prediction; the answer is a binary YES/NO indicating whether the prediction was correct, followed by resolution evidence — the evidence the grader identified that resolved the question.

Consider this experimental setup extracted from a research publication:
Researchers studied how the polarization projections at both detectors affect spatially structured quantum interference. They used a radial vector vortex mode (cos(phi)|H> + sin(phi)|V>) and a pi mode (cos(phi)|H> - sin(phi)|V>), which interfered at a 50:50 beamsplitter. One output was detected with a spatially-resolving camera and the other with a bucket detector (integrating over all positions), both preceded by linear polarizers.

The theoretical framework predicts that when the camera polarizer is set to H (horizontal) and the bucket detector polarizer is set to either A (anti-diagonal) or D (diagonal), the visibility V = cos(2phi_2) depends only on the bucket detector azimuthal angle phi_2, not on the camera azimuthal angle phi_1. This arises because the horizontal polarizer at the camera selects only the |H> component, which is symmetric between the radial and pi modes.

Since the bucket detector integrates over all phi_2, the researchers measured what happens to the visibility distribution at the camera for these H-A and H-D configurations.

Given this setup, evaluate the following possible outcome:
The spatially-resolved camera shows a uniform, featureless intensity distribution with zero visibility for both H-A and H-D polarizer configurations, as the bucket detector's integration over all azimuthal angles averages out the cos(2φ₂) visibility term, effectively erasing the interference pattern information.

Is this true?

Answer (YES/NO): YES